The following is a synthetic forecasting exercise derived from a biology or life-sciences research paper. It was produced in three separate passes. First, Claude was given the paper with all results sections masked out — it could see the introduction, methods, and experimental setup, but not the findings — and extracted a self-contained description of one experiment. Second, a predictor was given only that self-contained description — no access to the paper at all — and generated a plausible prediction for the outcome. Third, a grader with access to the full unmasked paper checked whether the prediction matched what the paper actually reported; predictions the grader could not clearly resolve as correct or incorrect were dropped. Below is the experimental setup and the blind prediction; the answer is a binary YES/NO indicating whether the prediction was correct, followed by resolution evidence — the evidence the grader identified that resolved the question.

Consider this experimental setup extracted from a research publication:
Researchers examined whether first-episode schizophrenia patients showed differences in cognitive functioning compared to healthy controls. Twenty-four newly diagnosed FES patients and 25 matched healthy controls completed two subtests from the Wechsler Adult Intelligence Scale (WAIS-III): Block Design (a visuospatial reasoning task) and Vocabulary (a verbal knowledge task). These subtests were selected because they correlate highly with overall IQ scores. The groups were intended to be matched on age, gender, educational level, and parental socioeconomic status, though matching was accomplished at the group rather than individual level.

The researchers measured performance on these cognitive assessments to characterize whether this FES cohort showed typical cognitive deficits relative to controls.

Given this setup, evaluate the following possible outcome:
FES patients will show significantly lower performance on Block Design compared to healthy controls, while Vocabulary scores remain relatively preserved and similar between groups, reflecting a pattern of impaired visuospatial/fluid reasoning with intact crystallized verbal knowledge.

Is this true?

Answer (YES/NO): NO